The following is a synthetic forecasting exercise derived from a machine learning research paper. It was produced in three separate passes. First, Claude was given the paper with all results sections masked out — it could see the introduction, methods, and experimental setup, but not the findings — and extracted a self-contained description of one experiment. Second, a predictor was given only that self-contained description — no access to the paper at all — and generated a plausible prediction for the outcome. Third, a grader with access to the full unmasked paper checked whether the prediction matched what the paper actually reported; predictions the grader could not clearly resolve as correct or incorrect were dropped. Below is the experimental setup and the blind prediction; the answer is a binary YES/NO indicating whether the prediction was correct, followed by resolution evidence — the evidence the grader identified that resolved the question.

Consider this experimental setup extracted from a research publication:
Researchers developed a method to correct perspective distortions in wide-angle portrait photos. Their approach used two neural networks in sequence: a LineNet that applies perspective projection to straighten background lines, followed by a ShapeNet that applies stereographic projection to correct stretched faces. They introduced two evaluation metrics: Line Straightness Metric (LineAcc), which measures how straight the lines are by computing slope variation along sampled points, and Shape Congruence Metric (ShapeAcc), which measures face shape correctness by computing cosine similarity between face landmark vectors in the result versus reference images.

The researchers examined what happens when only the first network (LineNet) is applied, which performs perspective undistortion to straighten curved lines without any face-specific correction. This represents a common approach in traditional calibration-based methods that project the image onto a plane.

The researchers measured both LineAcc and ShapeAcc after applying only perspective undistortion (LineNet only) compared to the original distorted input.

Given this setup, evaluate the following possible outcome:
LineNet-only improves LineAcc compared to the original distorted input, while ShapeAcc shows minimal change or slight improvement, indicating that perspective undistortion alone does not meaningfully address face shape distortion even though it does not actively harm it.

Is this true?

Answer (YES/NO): NO